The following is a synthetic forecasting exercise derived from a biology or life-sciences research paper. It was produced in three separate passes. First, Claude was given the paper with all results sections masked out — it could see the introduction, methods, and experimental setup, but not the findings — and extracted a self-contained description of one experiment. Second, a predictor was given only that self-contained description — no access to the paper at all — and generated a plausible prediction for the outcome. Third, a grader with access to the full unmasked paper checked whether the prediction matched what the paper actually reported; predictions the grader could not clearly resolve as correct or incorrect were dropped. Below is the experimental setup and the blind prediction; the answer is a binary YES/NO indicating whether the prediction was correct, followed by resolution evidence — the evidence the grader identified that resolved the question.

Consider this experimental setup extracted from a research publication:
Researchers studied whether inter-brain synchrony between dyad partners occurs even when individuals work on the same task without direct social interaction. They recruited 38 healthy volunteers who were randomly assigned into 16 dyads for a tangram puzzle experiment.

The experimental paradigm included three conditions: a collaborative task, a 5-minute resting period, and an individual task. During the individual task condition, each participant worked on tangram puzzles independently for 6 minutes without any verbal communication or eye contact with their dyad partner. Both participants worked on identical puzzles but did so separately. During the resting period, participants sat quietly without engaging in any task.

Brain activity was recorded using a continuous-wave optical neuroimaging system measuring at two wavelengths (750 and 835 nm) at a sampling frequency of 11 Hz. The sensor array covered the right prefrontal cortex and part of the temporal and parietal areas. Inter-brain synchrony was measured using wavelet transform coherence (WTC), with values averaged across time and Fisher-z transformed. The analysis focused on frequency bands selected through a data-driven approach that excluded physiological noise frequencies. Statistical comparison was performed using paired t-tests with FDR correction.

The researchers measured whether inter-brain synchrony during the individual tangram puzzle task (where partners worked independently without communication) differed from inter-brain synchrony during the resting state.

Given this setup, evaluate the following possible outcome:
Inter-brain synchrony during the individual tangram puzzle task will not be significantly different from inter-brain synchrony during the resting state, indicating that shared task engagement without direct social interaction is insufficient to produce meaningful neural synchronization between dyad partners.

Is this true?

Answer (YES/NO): NO